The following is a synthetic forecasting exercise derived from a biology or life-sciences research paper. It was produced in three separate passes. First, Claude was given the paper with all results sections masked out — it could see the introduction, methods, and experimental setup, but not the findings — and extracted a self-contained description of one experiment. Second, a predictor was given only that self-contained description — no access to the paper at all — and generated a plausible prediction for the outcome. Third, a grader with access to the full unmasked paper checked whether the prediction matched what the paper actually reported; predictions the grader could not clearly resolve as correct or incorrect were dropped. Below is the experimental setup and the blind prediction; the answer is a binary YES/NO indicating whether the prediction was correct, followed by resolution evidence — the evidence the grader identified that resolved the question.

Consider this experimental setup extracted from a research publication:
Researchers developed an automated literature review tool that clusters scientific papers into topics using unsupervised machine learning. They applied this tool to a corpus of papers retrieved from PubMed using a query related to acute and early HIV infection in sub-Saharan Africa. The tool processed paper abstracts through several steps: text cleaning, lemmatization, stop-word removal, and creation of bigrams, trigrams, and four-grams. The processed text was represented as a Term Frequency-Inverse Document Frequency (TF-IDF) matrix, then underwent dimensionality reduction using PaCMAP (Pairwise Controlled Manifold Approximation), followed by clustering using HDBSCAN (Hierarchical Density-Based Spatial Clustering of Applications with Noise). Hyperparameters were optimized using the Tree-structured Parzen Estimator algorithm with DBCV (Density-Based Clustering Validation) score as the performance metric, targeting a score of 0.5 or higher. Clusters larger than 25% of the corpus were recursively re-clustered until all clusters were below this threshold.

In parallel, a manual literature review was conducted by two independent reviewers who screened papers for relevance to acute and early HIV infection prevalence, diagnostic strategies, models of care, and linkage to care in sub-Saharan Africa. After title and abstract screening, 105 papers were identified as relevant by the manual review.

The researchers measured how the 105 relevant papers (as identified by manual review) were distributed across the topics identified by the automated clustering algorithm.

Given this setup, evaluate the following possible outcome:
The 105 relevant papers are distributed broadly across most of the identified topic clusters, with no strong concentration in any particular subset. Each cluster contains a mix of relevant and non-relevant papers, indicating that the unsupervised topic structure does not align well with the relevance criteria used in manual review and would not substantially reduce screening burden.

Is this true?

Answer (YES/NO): NO